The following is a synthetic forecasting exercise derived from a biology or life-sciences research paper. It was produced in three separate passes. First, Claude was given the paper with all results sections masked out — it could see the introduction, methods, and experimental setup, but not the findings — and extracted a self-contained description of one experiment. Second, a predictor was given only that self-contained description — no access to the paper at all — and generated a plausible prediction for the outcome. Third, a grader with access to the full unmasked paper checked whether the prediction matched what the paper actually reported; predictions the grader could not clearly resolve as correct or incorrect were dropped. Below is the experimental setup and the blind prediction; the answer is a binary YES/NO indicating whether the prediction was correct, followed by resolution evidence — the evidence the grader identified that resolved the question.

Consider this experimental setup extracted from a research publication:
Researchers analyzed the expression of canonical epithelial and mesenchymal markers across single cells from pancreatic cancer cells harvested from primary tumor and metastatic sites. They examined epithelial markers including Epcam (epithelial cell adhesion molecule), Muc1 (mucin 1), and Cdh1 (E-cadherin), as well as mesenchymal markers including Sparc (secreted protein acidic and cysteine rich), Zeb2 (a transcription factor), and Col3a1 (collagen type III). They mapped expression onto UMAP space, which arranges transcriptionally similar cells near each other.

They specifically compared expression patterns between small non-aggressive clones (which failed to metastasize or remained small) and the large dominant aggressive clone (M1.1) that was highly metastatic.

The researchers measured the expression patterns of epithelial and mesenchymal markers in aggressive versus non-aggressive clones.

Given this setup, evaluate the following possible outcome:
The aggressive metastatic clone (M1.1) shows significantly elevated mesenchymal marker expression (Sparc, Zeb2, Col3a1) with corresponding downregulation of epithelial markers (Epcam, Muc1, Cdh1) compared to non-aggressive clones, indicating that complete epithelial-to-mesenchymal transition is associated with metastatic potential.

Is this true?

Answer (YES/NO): NO